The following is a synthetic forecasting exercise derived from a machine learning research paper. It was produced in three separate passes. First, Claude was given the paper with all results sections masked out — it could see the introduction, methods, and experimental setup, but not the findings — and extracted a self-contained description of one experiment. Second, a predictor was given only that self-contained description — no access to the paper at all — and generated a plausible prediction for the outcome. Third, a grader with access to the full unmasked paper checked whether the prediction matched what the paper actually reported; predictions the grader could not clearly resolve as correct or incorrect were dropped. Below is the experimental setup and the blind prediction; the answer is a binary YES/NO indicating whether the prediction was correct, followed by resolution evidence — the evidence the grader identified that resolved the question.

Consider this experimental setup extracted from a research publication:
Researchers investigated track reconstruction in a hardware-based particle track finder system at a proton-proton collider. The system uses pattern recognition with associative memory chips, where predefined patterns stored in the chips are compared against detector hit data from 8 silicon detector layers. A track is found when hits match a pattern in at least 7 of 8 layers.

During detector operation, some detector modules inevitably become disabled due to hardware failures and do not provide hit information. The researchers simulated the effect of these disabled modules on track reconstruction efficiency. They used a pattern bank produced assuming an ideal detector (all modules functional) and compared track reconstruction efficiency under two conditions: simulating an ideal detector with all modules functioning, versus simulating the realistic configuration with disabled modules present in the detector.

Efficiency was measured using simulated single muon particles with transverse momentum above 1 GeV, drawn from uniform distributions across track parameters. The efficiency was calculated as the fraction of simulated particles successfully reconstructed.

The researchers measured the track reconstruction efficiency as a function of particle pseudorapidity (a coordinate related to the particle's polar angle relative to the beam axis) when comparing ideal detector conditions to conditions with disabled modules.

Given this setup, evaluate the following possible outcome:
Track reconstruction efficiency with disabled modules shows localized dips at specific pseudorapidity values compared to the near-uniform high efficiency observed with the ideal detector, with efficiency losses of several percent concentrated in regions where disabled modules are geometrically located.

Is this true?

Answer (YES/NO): YES